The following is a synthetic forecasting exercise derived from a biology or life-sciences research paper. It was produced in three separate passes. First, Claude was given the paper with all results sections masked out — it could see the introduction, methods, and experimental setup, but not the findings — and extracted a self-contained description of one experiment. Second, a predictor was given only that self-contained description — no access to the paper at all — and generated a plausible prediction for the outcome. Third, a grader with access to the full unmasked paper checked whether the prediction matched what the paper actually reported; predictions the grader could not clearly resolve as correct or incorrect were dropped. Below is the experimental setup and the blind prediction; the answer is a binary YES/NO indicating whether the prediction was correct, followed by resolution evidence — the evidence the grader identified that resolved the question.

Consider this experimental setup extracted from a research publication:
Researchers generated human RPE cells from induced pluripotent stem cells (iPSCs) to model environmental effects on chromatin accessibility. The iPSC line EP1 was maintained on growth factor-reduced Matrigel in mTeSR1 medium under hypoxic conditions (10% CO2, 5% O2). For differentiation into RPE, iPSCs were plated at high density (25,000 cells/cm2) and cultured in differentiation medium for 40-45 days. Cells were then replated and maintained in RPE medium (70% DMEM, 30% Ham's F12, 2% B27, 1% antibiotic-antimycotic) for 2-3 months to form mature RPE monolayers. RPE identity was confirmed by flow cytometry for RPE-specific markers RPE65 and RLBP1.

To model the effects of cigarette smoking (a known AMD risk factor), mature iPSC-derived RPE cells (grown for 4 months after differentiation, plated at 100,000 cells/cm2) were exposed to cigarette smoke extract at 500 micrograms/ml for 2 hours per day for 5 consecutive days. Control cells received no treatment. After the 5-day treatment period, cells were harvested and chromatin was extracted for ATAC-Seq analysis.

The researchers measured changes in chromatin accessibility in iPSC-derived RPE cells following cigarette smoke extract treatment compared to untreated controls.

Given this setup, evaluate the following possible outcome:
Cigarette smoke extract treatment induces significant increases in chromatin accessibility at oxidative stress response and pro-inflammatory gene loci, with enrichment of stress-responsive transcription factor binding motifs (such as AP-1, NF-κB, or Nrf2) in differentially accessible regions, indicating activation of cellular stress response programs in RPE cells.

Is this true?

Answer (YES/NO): NO